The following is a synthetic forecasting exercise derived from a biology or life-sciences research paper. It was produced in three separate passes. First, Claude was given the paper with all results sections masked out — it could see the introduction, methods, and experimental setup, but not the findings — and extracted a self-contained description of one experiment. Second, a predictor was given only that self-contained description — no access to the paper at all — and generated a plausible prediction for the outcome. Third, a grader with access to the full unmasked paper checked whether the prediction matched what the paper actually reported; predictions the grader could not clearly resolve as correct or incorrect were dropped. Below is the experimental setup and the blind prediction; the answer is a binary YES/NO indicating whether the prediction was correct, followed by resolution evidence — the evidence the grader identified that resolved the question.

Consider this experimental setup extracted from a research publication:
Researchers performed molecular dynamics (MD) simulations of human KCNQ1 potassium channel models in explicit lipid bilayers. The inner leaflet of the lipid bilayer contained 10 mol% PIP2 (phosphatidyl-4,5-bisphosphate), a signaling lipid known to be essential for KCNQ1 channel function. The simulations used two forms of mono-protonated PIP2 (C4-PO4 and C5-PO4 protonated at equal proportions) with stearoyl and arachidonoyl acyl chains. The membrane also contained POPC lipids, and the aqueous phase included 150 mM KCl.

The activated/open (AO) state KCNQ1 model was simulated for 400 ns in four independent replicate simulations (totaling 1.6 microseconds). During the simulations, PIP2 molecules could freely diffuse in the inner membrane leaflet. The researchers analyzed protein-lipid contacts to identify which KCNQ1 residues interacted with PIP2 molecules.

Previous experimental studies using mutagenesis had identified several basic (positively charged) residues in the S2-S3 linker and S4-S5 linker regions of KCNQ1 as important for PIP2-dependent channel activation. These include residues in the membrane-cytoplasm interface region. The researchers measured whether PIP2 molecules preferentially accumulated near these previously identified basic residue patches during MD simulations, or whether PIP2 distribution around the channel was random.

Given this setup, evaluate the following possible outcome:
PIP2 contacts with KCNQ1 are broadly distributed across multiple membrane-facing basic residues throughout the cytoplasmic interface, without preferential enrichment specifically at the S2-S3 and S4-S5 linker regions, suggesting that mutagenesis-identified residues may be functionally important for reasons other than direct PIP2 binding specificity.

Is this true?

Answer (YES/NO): NO